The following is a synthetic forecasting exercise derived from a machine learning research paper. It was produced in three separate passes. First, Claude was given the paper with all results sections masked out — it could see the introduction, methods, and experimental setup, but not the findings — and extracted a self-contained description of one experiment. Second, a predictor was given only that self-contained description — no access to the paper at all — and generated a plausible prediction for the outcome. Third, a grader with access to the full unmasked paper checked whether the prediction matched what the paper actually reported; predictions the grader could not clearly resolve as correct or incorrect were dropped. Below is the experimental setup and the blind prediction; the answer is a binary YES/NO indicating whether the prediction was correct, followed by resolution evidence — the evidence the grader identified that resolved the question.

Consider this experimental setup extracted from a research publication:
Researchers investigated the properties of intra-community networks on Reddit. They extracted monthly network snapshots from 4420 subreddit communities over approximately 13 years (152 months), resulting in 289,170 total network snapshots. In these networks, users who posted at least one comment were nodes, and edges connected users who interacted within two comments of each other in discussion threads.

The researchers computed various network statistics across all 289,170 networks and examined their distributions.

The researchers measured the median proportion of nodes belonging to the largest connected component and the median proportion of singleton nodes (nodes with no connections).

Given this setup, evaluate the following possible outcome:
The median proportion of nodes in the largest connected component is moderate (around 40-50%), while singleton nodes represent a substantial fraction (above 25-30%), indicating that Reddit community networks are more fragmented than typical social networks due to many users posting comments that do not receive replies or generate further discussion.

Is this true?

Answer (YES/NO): NO